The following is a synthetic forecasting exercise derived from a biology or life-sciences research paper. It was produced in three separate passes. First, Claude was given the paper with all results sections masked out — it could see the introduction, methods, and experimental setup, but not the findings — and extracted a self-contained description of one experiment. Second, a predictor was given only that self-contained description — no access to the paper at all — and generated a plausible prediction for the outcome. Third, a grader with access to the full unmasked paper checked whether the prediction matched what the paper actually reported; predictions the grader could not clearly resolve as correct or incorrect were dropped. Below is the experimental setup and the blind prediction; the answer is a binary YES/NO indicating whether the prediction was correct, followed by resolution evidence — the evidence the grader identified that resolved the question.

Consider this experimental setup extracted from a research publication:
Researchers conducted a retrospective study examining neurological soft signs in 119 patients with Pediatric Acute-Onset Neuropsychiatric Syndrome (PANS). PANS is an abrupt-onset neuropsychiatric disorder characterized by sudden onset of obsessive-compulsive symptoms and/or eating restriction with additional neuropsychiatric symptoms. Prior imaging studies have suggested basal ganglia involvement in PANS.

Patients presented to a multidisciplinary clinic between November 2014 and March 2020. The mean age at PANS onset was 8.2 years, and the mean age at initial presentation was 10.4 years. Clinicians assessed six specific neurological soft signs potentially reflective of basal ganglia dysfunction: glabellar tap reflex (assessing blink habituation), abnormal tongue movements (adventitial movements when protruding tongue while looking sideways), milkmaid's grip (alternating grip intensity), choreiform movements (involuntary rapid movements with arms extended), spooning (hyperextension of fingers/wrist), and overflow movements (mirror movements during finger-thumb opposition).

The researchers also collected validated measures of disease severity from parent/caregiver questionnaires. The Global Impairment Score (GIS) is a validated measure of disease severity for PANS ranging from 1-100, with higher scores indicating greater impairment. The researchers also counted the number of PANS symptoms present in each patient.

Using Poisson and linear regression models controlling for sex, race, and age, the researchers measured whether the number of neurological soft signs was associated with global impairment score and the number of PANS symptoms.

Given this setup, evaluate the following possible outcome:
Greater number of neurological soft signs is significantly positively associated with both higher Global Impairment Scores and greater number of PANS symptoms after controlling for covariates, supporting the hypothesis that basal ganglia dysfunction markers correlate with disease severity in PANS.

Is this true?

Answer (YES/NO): YES